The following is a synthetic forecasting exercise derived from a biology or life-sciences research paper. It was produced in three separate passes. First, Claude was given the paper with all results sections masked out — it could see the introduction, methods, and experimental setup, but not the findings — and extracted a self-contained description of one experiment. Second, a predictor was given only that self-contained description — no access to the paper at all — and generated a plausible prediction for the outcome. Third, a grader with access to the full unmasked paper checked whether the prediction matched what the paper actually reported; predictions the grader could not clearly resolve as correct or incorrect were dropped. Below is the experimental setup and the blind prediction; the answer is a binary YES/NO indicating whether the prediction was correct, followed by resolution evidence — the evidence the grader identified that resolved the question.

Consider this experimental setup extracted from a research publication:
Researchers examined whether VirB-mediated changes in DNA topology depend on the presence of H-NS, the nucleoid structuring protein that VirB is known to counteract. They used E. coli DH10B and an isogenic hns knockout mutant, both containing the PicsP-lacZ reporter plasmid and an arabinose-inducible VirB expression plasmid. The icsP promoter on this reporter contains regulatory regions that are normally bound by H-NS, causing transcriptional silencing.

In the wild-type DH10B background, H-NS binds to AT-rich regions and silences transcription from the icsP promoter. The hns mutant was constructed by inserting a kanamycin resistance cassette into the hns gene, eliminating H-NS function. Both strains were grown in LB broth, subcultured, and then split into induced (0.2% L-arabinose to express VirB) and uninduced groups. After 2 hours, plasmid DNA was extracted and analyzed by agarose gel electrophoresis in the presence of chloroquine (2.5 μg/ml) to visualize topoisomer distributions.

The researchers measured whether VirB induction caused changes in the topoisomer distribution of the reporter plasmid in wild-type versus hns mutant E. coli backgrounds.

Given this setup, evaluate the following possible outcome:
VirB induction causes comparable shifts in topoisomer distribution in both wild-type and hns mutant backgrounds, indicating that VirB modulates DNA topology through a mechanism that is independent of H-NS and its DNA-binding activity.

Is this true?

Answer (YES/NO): YES